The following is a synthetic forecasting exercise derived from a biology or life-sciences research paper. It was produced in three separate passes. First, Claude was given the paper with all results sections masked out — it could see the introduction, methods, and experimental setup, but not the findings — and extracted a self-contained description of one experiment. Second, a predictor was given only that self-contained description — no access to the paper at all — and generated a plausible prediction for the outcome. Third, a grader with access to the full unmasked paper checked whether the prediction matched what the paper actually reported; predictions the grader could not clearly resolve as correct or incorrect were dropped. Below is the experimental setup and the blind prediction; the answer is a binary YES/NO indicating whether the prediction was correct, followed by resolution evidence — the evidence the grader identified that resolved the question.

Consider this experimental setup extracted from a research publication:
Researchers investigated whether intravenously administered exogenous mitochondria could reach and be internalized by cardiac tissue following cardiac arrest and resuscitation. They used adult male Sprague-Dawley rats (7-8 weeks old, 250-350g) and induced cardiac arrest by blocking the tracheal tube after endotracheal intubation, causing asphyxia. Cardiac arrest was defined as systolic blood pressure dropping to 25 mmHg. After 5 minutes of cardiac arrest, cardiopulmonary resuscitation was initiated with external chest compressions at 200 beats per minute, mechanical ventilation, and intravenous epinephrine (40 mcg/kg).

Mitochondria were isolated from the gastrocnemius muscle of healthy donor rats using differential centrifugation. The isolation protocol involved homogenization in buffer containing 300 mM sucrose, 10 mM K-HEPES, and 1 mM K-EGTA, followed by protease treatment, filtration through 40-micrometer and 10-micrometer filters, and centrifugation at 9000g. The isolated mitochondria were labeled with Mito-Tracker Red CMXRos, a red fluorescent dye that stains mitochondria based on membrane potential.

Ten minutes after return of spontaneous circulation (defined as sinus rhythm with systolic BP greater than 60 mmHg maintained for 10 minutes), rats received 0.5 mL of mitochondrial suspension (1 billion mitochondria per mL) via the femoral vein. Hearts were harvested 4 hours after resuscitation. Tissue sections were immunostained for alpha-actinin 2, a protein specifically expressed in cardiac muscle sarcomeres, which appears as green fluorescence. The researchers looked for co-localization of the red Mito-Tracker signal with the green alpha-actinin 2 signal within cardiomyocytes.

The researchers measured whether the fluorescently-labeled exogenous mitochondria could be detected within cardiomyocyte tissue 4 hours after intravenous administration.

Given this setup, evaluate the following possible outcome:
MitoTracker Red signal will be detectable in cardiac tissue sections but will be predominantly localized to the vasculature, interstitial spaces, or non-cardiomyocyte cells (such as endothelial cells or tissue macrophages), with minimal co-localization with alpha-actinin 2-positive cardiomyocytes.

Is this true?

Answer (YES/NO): NO